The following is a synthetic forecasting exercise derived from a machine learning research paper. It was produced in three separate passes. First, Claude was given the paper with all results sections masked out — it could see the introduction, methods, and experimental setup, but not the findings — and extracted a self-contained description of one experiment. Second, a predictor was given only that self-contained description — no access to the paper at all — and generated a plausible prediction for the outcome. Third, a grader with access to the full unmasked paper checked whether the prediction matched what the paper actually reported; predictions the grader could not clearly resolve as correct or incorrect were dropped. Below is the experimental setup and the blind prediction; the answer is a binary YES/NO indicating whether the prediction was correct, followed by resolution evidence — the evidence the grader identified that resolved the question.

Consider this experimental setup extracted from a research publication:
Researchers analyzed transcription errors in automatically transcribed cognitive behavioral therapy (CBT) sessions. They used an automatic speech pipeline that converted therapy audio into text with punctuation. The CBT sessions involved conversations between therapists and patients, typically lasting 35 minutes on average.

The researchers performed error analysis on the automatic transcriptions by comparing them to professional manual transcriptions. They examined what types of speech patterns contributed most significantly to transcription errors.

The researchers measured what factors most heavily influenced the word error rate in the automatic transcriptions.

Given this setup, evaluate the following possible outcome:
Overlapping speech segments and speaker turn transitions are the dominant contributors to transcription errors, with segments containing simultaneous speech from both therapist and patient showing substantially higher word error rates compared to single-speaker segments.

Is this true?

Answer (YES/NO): NO